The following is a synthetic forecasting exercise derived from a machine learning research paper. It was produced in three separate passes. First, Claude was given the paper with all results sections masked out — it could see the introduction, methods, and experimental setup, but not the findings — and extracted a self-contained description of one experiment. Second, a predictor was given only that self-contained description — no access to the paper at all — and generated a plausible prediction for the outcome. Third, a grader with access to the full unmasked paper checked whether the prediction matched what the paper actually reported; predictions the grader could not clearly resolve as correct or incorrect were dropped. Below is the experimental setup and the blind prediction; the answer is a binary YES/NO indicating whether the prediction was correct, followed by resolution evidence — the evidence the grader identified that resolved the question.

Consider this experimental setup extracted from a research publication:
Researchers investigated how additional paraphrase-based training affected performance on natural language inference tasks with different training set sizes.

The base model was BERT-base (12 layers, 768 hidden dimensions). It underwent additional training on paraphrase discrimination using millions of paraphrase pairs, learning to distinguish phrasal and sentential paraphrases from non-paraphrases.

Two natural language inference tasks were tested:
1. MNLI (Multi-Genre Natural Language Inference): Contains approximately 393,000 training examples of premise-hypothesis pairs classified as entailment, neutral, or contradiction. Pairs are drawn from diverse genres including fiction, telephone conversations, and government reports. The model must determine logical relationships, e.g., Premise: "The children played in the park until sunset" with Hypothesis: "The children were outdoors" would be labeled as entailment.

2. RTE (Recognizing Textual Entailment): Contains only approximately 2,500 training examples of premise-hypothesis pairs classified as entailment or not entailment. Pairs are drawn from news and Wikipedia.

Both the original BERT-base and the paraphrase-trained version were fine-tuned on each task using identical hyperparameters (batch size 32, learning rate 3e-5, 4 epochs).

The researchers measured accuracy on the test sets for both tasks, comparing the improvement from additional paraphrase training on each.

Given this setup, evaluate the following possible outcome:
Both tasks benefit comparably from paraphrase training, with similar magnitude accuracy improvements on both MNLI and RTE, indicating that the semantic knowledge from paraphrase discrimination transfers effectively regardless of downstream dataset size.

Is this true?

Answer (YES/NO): NO